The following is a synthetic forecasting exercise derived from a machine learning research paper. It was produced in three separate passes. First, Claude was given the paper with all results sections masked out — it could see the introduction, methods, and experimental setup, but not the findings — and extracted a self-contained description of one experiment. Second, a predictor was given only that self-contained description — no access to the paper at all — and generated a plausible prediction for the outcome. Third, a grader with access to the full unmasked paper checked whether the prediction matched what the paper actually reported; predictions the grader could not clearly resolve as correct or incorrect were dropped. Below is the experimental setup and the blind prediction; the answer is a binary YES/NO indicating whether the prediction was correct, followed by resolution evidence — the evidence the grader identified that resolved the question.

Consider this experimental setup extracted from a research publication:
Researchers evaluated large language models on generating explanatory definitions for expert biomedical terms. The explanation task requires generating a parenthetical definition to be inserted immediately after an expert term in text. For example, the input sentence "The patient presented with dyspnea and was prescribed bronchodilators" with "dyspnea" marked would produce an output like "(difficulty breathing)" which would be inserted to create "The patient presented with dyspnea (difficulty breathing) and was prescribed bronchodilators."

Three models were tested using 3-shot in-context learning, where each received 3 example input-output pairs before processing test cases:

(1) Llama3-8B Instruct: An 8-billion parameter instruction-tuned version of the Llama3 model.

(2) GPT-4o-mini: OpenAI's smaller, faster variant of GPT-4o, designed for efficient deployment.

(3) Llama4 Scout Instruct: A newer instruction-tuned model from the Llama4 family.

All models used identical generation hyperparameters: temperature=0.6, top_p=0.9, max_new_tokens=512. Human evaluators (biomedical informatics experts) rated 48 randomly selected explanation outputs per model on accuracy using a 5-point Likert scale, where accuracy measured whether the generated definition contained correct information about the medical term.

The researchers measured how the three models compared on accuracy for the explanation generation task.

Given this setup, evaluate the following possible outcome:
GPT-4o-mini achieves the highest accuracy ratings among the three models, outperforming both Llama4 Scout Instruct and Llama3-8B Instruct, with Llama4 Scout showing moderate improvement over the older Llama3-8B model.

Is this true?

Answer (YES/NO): NO